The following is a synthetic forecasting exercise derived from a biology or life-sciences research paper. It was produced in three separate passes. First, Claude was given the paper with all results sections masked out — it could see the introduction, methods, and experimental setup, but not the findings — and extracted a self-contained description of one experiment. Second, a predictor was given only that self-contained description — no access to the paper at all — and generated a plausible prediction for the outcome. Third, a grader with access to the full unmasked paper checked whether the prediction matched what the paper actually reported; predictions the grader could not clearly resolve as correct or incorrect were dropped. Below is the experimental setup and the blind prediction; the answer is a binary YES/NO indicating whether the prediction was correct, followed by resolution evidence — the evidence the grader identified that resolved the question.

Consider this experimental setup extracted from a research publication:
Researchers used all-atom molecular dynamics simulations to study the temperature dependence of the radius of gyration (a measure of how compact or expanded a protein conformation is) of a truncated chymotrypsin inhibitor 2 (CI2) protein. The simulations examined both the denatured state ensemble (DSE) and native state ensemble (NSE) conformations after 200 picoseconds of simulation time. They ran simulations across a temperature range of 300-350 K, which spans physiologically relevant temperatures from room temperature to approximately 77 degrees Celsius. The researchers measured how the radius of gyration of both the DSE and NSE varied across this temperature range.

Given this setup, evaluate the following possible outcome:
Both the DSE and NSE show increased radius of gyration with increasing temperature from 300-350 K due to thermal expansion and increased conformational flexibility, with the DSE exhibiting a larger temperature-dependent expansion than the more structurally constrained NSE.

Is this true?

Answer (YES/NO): NO